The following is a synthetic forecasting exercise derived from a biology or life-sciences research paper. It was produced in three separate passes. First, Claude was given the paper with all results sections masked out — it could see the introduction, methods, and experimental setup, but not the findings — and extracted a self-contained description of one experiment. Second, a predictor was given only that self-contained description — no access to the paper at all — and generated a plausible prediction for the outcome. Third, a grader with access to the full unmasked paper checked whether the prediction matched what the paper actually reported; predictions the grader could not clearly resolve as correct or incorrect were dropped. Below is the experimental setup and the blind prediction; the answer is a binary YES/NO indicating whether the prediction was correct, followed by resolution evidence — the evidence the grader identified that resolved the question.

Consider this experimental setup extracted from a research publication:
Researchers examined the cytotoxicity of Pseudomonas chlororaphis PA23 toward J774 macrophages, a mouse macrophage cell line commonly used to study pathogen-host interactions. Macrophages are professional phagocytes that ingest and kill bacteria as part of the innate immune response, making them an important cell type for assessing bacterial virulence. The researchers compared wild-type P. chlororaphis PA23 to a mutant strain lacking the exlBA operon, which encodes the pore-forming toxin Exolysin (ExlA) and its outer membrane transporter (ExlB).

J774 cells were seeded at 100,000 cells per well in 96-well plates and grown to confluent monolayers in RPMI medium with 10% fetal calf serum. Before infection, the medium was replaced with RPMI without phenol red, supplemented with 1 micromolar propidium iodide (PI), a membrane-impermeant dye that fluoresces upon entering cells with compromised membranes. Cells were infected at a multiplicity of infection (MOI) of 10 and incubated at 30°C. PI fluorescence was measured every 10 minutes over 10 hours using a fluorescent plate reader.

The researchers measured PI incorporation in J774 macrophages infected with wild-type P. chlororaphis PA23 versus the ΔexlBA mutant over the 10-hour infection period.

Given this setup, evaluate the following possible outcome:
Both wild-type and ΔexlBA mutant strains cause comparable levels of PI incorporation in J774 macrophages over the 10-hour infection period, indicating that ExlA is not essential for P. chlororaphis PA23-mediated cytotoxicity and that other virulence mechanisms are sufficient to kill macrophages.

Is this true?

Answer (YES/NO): NO